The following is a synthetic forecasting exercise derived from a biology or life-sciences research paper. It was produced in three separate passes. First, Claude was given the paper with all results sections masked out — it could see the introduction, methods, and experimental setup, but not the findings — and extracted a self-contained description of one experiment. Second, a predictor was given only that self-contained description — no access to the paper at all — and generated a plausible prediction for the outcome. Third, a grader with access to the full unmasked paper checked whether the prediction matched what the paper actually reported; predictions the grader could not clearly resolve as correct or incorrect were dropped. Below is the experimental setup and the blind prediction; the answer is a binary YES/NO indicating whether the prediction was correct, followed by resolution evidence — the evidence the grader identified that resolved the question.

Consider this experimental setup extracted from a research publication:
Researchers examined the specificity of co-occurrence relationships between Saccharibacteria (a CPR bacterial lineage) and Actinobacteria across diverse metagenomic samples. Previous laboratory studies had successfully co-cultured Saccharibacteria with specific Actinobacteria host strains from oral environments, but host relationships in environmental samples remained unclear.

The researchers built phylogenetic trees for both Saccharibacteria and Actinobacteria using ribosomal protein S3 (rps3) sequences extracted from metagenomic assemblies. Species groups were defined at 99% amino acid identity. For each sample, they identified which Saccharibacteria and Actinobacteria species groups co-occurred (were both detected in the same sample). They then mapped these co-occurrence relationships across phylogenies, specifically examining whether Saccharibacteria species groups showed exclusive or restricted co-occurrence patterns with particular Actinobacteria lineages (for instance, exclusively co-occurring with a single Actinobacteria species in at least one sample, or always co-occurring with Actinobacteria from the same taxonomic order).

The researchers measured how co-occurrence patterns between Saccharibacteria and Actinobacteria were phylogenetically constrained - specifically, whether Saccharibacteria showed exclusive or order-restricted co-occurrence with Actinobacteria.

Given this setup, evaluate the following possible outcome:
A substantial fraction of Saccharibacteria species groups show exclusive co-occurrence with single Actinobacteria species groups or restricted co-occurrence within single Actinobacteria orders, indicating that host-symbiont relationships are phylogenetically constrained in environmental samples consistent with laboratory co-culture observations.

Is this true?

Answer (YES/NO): NO